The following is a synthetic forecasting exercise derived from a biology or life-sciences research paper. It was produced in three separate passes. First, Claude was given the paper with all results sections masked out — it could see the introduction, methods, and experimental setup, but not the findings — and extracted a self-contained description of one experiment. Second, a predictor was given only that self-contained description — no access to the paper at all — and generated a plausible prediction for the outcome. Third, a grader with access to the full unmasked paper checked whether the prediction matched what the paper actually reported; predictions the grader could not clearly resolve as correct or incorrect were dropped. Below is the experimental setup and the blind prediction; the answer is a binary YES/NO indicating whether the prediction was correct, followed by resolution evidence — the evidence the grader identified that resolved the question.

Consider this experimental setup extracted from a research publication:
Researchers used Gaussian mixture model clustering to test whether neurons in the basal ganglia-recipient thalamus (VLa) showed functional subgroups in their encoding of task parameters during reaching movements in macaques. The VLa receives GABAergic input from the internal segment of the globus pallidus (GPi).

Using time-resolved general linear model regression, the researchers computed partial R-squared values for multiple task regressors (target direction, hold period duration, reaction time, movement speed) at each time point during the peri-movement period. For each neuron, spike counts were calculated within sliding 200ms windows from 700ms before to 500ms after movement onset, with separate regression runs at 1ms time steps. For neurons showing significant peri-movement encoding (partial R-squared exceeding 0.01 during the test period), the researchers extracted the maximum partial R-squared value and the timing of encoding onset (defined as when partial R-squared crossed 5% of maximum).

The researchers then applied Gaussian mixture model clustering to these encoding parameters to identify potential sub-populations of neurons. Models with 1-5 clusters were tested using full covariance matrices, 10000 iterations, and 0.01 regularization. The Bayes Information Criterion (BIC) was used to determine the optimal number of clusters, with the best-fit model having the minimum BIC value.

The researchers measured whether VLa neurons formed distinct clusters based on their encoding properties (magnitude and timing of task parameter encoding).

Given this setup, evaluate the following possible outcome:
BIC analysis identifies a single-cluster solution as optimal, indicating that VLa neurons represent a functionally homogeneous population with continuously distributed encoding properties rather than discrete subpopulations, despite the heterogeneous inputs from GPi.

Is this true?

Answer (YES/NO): YES